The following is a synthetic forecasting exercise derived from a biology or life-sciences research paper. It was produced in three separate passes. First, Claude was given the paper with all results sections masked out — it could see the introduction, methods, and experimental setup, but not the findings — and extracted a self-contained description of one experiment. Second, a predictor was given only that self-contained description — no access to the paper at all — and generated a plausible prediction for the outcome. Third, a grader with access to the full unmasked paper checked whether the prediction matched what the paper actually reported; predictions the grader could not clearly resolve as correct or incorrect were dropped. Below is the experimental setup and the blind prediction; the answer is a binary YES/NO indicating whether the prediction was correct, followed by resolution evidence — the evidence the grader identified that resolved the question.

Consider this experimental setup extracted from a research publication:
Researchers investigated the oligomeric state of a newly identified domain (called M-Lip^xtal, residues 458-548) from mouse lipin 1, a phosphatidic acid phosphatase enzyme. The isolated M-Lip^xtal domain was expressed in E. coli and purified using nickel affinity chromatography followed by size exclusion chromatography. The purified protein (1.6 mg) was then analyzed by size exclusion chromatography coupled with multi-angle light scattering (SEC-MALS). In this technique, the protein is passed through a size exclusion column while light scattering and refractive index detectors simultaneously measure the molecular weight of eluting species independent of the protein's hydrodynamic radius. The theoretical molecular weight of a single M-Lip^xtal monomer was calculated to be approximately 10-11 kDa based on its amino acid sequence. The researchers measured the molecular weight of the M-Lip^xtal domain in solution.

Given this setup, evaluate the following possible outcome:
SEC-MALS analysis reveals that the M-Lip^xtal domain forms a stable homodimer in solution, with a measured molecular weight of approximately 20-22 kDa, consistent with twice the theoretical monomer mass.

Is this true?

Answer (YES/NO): NO